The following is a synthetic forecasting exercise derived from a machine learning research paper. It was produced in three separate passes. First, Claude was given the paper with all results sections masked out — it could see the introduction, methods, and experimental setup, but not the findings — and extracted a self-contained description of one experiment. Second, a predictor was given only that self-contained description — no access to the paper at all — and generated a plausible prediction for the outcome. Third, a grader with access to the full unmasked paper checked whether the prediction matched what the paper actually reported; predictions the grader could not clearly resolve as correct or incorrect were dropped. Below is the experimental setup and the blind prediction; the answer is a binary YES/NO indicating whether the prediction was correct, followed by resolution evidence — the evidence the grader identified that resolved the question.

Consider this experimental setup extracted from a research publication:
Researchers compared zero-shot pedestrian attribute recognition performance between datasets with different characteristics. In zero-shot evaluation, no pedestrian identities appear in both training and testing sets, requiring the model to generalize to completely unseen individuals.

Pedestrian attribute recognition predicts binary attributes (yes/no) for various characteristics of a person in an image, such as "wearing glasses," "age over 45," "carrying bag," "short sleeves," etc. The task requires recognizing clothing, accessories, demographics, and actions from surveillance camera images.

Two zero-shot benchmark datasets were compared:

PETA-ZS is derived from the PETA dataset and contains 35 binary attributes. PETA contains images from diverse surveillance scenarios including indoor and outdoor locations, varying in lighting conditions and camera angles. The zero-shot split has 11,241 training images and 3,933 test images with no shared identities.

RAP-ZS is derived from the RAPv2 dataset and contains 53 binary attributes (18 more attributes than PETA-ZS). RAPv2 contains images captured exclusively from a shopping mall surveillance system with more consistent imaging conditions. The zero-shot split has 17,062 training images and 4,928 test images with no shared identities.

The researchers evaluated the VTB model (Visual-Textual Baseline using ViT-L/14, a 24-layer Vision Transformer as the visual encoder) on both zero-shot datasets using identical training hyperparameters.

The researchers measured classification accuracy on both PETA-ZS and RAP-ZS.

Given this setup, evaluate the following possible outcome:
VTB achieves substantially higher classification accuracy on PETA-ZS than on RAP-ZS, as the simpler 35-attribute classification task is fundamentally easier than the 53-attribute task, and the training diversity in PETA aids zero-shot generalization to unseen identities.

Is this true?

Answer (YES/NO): NO